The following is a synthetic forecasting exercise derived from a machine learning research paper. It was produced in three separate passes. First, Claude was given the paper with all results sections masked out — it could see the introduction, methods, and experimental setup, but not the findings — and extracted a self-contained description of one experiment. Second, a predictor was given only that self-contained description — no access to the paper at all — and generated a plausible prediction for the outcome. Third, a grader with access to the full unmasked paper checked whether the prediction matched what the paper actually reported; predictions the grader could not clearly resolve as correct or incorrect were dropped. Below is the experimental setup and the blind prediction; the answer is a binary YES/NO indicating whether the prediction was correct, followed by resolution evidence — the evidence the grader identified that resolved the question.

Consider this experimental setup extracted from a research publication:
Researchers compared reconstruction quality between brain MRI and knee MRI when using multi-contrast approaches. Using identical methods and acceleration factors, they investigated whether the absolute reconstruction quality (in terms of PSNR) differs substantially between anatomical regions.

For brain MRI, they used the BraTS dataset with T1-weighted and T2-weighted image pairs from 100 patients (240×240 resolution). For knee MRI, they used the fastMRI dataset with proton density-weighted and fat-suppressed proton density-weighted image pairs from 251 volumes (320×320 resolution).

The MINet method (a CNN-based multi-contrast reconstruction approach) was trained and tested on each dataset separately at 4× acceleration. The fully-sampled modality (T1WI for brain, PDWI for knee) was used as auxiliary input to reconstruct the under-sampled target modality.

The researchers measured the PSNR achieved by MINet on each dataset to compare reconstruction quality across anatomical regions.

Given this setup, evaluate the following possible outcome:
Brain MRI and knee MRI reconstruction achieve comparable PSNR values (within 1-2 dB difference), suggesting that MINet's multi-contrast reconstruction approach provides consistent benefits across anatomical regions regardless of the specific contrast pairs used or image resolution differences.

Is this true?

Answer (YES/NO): NO